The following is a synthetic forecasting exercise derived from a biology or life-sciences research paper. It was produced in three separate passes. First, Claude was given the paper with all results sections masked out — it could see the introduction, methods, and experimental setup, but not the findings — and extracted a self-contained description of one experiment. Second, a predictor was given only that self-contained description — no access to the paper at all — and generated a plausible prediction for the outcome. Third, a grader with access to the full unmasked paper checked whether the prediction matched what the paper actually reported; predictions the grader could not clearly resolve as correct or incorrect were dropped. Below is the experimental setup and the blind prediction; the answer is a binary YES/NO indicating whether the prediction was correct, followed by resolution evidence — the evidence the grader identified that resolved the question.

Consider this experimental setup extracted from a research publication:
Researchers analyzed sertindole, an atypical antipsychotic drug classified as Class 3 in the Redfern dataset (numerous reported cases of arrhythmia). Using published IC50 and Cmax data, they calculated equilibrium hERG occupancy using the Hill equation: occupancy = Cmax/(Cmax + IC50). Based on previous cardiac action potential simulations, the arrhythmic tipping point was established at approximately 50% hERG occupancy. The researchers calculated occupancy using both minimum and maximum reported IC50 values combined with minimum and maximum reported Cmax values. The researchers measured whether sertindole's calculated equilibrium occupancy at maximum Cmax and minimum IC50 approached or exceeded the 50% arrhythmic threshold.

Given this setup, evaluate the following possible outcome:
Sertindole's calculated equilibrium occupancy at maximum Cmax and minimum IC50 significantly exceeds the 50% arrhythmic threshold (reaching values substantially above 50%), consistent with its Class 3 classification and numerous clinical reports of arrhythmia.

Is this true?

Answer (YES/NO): NO